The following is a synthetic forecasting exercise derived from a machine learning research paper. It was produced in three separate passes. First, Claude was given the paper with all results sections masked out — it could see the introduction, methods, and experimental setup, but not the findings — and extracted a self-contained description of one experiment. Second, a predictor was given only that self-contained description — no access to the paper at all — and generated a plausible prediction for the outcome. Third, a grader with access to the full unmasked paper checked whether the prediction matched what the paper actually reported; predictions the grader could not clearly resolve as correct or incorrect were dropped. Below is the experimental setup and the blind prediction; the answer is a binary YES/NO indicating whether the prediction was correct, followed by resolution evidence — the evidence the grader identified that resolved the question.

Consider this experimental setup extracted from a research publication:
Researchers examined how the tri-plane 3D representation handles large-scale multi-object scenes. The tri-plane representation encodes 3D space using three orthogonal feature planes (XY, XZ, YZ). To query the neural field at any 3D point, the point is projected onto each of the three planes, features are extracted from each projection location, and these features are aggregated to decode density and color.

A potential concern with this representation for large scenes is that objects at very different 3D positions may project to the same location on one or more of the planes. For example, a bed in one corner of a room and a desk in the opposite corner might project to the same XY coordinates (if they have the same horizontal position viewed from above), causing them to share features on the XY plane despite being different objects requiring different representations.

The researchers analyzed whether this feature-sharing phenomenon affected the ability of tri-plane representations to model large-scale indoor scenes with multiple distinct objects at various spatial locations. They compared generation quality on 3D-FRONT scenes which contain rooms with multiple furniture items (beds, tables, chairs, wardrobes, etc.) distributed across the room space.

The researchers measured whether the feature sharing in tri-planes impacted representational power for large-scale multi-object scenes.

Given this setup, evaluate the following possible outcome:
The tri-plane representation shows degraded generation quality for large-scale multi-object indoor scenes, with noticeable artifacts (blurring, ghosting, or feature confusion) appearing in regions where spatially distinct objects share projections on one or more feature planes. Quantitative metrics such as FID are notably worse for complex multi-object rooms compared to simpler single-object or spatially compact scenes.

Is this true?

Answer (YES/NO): YES